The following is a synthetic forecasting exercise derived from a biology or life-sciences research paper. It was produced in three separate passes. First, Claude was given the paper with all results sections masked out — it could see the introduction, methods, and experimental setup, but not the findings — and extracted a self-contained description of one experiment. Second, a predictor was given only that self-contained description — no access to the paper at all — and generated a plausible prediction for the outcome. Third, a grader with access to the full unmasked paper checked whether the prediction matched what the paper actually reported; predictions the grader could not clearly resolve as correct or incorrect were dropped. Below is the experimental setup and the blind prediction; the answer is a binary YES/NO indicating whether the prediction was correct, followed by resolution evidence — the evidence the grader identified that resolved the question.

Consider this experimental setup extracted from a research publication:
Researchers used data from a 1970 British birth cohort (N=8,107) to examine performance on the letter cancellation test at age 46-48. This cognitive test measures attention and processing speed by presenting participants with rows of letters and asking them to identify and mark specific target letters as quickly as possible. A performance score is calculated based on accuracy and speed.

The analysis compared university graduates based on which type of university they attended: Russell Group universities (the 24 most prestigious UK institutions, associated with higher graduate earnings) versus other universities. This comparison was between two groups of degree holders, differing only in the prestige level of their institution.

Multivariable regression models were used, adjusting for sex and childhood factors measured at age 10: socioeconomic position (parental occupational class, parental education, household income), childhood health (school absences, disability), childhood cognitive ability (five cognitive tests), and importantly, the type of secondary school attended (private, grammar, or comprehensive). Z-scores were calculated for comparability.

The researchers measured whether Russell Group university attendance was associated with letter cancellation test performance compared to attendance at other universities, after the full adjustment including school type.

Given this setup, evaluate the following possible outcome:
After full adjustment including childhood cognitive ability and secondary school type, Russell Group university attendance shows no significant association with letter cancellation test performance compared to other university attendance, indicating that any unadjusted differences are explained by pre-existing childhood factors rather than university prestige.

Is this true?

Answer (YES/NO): NO